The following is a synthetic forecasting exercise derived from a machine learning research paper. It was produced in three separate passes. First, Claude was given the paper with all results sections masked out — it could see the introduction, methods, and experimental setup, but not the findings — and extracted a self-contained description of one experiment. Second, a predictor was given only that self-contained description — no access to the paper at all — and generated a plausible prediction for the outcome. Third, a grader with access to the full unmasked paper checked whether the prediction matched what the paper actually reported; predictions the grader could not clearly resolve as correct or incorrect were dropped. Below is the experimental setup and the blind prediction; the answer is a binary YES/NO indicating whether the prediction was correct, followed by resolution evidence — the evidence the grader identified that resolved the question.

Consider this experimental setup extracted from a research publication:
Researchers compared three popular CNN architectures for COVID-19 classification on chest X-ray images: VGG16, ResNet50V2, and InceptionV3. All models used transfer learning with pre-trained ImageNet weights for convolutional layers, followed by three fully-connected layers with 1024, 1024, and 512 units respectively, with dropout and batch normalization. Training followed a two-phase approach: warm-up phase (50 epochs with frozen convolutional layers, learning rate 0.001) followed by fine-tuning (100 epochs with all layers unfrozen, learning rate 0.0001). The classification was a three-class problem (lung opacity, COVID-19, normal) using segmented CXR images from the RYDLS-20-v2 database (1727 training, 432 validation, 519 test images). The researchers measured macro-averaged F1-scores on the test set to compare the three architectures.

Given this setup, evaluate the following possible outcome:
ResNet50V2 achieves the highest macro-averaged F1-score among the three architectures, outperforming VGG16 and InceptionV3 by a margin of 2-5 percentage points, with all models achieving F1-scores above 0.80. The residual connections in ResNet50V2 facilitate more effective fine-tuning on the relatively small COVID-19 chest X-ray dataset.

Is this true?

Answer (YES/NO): NO